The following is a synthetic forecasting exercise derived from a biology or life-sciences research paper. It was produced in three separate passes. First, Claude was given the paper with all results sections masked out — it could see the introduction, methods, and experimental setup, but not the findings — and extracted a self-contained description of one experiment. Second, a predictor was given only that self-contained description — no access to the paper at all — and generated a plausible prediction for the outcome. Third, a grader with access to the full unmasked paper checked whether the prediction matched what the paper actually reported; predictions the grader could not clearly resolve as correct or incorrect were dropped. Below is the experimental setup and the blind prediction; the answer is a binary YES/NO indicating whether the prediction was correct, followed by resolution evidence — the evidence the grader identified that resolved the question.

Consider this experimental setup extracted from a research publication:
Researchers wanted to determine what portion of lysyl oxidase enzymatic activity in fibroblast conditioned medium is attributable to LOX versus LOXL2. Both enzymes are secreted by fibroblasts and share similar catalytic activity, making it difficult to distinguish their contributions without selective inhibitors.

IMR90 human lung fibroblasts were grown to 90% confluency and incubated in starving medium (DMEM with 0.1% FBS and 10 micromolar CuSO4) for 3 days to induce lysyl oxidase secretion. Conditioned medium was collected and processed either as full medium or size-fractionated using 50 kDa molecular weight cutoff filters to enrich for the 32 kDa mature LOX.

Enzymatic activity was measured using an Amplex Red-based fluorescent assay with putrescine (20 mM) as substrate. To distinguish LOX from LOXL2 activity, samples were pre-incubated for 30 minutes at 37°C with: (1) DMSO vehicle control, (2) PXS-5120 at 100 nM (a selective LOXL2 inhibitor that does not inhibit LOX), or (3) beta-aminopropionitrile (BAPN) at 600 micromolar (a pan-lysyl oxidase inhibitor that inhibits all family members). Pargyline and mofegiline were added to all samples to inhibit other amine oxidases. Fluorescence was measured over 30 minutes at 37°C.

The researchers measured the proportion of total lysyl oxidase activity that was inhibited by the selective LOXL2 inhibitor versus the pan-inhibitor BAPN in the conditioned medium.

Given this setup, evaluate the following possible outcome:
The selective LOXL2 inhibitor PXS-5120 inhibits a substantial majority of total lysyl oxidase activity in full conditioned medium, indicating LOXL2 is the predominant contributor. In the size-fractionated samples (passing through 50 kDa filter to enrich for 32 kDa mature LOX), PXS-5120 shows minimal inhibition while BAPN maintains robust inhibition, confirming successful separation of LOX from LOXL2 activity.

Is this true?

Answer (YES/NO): NO